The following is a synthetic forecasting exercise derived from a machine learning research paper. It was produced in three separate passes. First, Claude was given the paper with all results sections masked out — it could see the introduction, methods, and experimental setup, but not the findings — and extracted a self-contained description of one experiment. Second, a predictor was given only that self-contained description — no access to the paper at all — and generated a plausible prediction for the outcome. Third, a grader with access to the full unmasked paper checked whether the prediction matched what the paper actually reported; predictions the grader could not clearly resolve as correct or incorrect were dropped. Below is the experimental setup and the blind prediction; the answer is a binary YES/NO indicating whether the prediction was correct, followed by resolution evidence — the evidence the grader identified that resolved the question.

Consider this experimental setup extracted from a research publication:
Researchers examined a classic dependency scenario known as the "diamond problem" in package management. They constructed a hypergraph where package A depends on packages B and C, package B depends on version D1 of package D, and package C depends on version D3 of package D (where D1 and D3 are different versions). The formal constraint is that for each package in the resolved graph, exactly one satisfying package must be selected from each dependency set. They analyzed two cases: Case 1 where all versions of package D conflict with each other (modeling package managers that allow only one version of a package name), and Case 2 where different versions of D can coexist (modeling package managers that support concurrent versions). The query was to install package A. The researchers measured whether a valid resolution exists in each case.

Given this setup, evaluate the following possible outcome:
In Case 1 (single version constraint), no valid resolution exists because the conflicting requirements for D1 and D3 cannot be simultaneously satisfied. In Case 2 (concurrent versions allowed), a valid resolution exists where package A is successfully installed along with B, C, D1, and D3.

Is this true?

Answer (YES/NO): YES